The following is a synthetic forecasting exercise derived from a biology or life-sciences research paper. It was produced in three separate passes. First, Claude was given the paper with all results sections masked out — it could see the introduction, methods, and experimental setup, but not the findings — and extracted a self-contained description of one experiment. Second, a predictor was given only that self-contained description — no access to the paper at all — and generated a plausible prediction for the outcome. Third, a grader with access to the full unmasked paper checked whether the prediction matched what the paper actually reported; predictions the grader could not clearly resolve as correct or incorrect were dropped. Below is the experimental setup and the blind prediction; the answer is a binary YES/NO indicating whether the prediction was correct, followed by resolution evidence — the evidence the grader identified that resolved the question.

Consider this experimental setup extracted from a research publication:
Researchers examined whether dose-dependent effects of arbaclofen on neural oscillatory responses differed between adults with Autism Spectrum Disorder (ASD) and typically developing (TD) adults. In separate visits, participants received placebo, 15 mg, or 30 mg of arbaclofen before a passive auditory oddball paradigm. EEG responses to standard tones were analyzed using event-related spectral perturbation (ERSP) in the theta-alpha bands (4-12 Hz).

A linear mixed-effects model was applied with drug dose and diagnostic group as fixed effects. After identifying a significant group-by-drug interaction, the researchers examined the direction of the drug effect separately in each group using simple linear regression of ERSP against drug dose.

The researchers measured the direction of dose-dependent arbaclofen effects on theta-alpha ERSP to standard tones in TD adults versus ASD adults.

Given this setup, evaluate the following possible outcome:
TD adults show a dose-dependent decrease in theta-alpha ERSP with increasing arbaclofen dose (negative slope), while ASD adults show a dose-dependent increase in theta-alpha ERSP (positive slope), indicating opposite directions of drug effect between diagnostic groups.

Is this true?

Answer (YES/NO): NO